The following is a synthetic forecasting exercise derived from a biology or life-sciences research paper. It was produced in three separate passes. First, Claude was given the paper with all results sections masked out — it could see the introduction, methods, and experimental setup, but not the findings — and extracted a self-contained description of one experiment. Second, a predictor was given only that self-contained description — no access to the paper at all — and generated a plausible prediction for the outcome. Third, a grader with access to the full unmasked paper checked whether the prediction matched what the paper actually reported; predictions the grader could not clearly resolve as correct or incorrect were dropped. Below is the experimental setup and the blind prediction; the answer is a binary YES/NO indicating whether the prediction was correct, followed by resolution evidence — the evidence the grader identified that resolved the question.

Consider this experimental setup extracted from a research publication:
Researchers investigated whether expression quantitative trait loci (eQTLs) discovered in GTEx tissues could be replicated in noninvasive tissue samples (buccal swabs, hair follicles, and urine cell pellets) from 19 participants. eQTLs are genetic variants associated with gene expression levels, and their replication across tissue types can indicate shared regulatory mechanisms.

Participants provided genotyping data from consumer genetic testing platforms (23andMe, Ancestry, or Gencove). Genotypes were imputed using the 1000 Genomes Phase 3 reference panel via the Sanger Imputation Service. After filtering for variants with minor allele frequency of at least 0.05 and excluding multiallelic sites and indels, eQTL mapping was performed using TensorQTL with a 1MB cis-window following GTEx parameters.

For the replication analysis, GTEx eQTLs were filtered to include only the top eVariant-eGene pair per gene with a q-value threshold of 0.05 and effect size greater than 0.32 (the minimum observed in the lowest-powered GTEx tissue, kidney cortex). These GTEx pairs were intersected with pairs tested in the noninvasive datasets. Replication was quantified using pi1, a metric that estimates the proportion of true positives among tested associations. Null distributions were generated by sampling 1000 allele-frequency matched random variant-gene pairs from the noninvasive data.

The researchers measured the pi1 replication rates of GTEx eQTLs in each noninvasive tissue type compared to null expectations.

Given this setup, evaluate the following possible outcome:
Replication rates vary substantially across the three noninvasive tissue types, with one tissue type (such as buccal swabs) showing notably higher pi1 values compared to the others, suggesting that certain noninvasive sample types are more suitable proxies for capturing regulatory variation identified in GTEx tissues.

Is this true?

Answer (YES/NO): NO